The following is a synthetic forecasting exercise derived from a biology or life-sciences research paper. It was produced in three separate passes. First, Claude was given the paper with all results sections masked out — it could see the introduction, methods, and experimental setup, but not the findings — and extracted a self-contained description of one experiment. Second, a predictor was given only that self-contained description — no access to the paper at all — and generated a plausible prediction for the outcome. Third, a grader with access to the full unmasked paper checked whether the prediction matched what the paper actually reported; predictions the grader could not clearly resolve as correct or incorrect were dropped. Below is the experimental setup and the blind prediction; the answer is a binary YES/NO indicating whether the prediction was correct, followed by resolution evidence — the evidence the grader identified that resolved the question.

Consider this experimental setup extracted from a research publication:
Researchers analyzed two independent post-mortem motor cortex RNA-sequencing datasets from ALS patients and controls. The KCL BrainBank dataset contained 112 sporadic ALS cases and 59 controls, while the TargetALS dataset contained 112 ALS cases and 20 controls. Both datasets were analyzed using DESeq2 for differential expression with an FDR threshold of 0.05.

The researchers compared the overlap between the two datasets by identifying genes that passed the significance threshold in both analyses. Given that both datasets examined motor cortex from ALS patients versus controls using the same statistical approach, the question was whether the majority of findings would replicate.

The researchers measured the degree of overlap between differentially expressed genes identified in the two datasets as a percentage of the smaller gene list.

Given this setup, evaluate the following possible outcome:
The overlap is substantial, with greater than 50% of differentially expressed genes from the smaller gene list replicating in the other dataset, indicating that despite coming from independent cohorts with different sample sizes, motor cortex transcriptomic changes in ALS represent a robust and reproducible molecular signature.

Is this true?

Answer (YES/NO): NO